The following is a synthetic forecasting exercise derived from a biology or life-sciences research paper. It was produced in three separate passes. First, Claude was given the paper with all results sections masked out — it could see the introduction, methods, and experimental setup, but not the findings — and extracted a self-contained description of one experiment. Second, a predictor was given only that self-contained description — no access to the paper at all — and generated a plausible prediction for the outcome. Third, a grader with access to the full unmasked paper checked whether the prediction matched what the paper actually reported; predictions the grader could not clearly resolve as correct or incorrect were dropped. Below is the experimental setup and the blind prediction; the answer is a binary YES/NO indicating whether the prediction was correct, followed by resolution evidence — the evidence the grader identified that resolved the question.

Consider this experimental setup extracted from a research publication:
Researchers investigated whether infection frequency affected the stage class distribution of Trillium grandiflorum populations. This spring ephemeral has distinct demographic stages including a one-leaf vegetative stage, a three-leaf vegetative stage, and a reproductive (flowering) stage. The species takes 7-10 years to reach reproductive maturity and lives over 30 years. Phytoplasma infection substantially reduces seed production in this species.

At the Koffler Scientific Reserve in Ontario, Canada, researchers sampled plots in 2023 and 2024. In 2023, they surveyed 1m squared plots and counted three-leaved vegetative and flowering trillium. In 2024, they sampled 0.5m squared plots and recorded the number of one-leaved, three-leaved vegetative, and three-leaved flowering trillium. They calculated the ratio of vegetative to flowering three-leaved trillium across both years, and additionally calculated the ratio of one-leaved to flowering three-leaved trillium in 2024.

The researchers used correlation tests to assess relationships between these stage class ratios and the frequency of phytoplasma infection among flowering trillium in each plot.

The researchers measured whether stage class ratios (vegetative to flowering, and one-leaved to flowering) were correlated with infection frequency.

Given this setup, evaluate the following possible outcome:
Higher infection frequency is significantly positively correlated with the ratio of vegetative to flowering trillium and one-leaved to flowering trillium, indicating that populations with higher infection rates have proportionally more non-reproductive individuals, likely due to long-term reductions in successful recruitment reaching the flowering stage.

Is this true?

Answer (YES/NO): NO